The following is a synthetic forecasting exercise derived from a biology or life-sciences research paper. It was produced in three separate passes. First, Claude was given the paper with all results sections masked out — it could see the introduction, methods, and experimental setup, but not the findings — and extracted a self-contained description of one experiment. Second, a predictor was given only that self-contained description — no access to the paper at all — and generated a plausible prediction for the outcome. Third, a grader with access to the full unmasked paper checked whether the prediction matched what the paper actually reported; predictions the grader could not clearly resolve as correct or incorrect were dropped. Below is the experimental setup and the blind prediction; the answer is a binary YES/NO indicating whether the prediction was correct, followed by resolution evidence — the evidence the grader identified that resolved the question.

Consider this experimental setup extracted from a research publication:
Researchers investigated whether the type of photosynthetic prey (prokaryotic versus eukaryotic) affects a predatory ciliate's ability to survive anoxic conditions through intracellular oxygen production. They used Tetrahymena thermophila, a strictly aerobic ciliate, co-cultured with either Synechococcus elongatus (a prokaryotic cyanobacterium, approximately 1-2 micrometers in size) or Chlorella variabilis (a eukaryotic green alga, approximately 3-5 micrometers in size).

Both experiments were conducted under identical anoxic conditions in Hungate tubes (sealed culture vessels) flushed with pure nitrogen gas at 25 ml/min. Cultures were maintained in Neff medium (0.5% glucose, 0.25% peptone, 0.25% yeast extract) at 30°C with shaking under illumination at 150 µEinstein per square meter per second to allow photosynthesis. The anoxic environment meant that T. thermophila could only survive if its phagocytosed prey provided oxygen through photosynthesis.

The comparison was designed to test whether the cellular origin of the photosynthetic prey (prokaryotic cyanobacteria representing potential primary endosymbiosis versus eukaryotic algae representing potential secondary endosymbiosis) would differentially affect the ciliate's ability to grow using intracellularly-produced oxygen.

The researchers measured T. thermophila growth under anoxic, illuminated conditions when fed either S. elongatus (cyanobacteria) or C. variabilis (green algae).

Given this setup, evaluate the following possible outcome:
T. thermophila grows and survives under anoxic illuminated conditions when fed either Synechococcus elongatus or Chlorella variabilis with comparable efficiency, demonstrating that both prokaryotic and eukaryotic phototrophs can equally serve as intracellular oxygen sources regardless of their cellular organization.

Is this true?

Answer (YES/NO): YES